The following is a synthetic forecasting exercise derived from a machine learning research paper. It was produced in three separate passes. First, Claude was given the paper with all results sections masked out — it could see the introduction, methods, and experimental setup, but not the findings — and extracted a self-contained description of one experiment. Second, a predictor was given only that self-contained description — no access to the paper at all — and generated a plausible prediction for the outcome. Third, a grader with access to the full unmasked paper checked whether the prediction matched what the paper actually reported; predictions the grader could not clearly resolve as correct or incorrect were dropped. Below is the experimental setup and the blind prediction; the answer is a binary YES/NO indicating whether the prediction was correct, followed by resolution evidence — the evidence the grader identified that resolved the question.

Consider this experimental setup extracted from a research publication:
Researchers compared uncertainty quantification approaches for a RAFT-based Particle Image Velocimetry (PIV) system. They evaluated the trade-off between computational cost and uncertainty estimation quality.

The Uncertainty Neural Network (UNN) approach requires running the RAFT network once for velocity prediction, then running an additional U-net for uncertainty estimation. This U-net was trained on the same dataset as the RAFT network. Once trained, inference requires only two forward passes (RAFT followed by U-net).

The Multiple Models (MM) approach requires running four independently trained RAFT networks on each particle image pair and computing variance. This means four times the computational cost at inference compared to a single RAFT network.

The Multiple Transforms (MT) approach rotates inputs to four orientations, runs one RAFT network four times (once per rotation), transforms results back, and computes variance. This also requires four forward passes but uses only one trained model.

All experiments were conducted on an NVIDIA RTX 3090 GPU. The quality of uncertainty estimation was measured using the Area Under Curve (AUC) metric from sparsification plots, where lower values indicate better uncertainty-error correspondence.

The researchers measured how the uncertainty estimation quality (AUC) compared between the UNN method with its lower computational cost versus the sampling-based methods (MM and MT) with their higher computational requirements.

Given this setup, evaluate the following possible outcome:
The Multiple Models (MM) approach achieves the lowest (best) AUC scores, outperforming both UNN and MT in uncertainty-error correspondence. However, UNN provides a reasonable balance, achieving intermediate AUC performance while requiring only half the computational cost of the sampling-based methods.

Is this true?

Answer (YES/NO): NO